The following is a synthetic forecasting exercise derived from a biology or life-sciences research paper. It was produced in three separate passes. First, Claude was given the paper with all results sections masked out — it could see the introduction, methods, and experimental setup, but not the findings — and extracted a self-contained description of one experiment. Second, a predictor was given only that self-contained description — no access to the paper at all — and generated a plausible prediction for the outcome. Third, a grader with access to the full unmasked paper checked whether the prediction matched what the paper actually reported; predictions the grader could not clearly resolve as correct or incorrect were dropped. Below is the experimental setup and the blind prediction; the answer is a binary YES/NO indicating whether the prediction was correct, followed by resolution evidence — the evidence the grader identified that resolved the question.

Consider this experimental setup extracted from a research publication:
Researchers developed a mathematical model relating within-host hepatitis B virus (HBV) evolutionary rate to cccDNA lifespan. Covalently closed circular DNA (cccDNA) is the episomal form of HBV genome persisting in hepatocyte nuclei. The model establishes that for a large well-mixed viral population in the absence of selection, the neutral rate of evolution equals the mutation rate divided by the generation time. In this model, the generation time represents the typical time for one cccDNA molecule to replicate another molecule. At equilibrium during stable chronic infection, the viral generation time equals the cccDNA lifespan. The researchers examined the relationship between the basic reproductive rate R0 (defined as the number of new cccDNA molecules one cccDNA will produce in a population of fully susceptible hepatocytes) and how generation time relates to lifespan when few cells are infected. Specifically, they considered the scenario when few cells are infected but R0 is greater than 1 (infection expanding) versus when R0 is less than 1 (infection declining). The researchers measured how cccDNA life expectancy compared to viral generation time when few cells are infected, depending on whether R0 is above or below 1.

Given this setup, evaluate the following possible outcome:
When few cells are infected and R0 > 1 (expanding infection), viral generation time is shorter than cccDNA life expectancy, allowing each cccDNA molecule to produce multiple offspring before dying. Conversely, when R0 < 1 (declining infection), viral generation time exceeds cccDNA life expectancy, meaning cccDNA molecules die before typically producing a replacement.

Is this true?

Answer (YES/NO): YES